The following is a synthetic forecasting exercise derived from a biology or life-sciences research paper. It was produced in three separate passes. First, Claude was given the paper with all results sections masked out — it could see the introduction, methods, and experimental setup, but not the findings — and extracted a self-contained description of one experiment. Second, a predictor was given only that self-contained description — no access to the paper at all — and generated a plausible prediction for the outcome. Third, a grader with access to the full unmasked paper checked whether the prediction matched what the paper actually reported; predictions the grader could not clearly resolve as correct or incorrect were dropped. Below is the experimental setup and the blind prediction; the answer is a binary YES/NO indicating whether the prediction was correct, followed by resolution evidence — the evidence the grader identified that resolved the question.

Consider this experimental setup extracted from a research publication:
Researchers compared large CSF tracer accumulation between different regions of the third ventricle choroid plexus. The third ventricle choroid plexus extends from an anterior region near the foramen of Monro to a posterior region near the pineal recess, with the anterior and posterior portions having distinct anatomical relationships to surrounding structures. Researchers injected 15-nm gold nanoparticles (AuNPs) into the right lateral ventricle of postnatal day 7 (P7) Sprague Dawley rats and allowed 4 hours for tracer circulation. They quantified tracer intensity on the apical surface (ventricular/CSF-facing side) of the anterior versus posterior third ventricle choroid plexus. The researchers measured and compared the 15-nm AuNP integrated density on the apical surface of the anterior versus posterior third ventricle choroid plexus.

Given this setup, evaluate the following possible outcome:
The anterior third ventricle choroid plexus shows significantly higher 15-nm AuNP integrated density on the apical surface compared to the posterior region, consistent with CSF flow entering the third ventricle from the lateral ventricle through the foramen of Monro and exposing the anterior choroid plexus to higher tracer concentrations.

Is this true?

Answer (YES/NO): NO